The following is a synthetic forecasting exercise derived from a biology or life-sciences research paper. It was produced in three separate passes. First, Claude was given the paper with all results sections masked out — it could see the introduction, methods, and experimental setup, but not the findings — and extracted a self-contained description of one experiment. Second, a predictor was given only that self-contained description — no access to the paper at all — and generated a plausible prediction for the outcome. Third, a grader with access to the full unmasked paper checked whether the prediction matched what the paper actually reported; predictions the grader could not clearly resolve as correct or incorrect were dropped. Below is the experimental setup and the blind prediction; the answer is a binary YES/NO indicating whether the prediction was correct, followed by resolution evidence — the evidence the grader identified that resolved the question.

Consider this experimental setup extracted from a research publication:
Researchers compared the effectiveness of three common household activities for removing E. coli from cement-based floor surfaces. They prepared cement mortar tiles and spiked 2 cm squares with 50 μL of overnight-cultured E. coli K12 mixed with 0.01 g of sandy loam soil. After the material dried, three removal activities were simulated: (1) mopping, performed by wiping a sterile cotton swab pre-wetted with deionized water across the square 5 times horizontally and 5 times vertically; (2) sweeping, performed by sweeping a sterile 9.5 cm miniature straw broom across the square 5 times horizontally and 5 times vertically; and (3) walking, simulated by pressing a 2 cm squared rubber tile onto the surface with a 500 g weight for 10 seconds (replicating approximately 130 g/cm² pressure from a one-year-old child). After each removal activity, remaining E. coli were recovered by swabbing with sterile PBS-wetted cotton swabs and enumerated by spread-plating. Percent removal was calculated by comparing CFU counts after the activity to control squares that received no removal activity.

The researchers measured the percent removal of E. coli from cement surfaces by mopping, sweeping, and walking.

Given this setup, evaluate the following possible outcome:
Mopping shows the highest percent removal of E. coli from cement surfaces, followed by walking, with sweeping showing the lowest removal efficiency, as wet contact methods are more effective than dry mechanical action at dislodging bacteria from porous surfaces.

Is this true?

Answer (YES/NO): NO